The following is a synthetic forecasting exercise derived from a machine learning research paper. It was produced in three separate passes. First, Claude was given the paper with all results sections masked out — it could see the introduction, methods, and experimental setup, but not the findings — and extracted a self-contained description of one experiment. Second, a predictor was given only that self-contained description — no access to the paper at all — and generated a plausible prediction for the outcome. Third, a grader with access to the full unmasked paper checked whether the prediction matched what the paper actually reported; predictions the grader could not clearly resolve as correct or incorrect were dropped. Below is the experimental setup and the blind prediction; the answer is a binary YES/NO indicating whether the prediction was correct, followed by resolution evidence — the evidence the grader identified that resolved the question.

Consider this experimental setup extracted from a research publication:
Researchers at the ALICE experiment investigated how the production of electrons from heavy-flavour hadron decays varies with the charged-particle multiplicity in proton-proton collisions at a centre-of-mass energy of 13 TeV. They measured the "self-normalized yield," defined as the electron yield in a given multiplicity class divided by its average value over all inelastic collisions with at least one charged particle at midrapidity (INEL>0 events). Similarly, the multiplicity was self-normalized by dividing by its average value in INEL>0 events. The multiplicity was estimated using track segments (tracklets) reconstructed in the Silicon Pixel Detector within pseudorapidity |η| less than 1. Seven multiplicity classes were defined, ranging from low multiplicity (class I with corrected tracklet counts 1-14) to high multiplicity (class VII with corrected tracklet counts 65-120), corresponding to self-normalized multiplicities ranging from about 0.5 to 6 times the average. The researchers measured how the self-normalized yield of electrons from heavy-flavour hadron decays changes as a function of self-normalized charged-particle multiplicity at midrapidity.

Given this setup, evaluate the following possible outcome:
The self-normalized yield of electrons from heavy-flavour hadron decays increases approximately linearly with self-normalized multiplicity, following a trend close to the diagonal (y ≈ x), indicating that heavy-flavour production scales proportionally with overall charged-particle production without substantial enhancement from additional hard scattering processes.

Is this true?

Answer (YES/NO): NO